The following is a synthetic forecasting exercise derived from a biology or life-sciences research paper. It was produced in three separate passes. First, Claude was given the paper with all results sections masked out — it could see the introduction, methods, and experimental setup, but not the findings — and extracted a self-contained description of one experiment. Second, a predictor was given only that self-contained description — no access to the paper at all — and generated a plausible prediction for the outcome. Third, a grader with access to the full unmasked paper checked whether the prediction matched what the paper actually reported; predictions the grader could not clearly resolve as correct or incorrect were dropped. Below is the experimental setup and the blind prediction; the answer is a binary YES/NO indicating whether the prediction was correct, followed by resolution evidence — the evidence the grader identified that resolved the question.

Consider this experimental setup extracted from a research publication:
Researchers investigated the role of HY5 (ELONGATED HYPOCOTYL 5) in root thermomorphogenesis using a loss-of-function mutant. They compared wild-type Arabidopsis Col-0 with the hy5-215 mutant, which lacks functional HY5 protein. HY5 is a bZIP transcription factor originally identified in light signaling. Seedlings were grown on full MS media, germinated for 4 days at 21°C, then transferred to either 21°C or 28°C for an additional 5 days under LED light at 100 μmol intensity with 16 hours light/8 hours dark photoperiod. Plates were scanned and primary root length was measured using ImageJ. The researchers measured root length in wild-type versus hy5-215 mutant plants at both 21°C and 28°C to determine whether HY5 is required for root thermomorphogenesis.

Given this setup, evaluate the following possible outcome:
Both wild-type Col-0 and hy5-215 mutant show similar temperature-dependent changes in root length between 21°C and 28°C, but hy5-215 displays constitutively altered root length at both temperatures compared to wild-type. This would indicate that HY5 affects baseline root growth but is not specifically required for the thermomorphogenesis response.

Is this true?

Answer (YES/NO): NO